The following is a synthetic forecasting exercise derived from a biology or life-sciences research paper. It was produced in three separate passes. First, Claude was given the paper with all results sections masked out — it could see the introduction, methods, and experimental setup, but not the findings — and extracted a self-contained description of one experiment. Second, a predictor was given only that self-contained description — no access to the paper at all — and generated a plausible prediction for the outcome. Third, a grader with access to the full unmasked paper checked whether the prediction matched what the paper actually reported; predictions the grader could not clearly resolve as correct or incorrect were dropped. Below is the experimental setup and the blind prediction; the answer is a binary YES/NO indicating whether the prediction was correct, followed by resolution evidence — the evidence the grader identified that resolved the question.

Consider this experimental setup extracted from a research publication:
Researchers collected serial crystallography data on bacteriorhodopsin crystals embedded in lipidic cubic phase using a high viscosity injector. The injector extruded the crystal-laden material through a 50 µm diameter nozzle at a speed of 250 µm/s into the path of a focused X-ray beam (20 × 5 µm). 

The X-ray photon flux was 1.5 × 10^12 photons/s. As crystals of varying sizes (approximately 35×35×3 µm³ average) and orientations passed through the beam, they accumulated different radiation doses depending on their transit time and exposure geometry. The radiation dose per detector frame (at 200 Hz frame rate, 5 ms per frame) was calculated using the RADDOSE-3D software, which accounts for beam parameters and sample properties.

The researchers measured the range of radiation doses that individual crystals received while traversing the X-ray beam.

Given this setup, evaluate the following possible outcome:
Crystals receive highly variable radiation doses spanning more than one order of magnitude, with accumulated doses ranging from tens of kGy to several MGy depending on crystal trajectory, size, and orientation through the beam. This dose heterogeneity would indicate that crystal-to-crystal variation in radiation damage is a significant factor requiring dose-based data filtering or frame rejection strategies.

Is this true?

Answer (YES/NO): NO